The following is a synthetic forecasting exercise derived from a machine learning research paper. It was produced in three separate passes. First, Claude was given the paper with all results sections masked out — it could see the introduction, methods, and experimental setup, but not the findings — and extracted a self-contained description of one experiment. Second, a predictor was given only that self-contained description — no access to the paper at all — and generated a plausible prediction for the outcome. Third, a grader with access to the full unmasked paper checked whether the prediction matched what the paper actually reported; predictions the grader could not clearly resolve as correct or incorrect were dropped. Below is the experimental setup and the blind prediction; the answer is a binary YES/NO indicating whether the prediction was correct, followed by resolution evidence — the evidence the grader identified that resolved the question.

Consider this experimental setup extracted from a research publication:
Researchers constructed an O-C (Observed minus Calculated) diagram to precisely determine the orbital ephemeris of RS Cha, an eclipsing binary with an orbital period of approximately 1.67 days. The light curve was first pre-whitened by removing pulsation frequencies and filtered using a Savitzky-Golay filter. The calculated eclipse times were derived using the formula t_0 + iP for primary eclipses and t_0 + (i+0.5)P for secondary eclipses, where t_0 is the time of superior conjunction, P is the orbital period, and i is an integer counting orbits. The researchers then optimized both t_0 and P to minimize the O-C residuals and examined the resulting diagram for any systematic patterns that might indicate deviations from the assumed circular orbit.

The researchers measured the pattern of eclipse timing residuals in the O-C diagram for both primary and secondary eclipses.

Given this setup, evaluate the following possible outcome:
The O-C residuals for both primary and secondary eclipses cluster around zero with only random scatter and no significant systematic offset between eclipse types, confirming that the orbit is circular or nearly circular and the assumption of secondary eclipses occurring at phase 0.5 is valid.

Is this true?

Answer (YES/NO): NO